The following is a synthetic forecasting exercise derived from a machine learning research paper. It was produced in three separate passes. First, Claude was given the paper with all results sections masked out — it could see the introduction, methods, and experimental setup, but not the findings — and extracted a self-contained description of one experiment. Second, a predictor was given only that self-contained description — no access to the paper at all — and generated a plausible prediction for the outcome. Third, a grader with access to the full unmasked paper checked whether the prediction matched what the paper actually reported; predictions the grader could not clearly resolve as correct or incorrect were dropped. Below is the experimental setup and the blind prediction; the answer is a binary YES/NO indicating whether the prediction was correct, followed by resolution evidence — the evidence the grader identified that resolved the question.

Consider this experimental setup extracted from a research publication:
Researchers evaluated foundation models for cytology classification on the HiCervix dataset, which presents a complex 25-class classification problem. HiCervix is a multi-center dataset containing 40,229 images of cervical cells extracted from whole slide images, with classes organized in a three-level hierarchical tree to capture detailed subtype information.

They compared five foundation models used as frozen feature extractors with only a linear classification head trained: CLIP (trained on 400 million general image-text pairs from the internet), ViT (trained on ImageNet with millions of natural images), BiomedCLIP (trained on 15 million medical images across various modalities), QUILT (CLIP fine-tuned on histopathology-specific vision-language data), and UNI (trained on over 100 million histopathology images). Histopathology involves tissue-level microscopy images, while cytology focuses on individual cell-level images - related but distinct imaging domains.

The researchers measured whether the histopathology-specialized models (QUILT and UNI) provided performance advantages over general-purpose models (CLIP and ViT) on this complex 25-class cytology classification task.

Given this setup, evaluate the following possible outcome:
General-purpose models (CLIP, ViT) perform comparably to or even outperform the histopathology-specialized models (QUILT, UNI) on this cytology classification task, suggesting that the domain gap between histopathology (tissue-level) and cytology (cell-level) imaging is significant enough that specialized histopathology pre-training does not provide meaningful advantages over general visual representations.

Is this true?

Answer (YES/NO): NO